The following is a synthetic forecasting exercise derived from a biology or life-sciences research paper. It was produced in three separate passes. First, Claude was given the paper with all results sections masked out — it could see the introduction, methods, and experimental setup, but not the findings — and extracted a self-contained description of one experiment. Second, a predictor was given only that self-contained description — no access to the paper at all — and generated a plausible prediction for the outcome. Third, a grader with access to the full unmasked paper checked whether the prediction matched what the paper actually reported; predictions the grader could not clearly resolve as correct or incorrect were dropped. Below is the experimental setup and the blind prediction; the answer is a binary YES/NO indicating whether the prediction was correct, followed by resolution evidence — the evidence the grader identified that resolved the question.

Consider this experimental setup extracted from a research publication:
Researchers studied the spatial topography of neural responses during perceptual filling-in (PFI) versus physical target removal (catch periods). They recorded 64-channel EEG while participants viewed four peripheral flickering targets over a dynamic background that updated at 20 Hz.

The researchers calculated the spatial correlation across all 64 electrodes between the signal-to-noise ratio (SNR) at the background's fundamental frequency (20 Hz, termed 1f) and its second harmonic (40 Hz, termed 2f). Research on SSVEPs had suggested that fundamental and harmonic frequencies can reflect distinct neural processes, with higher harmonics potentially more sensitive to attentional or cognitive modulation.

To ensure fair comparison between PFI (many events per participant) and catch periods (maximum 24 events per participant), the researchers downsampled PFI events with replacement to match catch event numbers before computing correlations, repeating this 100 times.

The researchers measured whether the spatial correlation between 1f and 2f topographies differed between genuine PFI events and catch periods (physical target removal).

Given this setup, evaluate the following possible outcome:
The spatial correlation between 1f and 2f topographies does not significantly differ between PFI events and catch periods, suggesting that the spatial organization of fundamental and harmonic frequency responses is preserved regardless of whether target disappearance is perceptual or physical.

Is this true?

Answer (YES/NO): NO